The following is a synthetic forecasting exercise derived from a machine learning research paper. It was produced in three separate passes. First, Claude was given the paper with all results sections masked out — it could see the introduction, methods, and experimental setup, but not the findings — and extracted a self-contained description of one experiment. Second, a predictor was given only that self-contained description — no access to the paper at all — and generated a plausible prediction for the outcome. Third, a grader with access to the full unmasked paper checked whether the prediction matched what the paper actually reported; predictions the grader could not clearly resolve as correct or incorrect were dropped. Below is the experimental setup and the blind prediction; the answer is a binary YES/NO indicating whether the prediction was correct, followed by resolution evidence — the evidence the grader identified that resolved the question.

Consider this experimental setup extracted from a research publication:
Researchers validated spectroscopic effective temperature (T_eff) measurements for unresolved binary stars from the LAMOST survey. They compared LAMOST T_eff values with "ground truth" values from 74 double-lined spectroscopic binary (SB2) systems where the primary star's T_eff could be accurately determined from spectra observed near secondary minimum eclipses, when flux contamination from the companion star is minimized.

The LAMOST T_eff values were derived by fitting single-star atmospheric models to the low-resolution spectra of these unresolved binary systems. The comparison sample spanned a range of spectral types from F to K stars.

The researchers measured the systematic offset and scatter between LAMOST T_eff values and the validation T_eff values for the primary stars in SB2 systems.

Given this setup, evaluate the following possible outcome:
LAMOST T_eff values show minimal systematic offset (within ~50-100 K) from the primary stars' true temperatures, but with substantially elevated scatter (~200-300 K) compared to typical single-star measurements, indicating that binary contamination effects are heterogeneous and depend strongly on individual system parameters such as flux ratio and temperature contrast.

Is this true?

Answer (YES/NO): NO